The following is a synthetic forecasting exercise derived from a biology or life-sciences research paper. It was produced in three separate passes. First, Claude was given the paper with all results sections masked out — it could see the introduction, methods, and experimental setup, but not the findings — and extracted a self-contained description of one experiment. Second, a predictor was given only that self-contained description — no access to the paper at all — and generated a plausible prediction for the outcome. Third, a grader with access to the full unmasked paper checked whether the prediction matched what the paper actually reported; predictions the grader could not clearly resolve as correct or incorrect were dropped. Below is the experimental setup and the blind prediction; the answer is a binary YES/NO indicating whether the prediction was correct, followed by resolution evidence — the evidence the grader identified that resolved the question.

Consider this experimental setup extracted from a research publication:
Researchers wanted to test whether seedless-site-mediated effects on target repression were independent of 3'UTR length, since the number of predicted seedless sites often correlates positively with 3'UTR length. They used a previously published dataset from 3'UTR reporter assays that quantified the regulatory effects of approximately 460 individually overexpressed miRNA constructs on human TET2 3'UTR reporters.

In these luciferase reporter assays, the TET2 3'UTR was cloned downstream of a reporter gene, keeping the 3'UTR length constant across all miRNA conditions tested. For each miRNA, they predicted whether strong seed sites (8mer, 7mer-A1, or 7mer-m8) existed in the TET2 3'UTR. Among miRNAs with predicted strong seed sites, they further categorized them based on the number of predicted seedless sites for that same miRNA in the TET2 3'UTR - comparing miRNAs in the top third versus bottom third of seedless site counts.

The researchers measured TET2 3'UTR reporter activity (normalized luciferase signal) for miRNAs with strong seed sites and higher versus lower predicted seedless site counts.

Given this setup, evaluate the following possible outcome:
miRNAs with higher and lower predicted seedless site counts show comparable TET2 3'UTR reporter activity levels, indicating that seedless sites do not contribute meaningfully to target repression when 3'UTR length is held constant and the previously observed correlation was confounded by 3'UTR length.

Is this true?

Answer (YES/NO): NO